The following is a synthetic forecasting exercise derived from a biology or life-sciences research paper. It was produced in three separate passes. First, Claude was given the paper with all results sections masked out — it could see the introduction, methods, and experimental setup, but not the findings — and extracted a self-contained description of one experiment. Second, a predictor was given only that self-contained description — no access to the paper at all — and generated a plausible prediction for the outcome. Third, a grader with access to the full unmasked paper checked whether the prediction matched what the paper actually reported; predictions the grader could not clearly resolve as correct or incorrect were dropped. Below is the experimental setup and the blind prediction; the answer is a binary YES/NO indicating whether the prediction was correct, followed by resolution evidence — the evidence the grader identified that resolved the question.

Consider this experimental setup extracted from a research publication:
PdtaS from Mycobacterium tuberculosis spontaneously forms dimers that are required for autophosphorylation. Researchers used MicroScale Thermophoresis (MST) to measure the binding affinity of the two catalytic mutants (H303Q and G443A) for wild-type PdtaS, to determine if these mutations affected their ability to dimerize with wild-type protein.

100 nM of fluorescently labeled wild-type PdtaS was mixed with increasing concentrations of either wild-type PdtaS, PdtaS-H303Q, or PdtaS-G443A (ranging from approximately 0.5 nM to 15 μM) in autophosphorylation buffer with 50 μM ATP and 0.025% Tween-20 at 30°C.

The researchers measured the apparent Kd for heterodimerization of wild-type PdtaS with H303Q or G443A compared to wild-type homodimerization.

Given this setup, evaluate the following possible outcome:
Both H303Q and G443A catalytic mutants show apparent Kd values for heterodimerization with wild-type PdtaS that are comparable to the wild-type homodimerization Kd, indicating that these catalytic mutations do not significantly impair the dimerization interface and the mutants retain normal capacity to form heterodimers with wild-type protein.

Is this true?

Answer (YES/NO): YES